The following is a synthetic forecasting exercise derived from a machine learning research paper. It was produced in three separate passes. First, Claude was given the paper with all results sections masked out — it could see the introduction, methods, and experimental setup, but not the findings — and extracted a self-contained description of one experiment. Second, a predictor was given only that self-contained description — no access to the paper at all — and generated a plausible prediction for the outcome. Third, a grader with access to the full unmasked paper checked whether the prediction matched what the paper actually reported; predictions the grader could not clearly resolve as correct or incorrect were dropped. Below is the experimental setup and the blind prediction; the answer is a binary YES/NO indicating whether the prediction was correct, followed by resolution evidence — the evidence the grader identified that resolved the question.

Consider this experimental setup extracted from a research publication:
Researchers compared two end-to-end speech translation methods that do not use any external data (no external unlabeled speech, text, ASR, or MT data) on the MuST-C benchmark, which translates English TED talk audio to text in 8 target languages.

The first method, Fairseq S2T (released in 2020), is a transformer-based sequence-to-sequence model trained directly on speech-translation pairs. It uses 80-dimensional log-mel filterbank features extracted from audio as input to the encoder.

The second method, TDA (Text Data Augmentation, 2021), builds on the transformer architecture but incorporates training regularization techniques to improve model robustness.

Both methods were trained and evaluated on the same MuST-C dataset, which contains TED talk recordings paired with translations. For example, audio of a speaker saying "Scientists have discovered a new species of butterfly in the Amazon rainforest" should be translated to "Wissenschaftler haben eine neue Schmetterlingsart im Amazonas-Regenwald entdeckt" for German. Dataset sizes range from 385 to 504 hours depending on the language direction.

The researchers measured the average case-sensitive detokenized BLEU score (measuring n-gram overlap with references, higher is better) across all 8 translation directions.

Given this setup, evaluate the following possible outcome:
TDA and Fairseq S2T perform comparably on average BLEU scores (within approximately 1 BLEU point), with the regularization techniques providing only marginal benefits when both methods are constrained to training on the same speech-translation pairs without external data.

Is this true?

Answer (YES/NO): NO